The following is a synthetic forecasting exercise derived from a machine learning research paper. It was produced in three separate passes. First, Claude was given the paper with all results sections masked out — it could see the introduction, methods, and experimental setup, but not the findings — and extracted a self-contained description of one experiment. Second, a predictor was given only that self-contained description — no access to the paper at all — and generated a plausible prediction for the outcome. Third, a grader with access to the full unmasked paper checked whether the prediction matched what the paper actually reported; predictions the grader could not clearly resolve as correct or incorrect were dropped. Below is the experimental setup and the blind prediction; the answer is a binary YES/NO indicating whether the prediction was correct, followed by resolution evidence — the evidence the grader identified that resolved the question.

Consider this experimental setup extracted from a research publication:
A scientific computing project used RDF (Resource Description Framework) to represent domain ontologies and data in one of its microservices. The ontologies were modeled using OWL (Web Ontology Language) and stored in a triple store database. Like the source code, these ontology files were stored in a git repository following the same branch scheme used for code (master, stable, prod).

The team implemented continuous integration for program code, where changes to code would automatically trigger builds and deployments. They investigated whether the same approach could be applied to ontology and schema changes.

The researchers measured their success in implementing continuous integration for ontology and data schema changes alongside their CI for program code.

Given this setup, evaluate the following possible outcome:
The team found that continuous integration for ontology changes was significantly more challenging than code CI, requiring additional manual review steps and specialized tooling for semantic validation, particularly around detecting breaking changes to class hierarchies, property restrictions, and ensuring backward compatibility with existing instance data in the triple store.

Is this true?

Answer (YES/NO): NO